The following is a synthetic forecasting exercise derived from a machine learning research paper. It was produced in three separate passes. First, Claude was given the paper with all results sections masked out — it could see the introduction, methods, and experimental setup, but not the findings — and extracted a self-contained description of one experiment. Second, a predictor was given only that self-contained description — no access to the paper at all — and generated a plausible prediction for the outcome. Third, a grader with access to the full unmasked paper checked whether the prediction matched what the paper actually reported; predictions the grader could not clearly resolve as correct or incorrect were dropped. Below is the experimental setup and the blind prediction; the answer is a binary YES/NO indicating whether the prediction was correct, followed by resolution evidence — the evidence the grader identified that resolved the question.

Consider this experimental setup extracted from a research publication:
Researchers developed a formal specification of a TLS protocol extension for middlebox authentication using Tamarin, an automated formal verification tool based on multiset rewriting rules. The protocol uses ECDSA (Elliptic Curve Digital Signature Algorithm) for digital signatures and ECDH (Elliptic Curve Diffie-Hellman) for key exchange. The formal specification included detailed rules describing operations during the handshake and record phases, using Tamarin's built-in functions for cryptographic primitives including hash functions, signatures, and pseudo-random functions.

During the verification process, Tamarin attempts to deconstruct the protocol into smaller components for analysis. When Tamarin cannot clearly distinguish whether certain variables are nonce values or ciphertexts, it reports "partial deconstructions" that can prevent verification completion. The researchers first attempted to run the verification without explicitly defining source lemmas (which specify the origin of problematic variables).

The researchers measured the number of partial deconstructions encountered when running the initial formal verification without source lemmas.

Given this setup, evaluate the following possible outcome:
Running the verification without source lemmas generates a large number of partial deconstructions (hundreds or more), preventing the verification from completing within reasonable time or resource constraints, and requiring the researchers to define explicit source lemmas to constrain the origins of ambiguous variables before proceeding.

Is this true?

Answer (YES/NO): NO